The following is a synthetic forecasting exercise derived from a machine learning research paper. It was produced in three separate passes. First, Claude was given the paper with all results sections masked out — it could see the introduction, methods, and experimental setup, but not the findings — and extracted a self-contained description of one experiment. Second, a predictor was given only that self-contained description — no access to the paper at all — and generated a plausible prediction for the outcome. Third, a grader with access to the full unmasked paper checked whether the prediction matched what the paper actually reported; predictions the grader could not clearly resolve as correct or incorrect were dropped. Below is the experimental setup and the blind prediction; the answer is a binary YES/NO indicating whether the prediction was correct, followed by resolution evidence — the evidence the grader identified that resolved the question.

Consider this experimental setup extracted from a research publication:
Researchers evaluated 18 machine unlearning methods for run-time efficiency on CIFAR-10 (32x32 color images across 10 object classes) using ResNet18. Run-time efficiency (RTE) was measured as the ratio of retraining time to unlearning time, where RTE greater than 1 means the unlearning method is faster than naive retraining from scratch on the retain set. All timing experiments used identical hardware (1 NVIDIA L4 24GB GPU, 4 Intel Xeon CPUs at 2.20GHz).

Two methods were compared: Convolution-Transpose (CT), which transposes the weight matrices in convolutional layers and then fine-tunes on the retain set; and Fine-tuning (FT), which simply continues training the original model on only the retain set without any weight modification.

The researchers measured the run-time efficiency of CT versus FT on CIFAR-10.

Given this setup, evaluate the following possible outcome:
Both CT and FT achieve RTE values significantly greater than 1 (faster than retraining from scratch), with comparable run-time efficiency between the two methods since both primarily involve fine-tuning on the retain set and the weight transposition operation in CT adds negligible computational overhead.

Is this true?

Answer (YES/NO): NO